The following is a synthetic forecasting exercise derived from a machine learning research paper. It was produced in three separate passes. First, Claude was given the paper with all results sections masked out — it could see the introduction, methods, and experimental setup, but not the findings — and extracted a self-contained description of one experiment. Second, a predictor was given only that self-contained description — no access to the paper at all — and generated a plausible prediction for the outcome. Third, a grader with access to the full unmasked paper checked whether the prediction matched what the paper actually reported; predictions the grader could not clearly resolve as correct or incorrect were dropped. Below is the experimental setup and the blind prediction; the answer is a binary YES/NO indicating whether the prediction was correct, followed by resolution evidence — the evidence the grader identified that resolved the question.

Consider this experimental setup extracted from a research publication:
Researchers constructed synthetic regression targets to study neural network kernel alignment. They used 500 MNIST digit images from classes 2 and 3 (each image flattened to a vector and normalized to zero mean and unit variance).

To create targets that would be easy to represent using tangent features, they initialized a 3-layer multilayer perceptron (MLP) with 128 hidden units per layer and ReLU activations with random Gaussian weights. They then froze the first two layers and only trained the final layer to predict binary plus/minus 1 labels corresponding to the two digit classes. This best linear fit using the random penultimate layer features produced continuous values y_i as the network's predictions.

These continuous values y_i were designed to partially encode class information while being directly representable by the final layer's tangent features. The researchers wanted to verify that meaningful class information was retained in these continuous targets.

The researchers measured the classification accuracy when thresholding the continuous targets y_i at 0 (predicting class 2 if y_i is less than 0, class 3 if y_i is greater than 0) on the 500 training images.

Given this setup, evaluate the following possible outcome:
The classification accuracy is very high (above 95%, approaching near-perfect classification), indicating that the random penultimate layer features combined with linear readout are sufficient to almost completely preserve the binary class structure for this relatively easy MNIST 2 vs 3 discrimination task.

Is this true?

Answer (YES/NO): YES